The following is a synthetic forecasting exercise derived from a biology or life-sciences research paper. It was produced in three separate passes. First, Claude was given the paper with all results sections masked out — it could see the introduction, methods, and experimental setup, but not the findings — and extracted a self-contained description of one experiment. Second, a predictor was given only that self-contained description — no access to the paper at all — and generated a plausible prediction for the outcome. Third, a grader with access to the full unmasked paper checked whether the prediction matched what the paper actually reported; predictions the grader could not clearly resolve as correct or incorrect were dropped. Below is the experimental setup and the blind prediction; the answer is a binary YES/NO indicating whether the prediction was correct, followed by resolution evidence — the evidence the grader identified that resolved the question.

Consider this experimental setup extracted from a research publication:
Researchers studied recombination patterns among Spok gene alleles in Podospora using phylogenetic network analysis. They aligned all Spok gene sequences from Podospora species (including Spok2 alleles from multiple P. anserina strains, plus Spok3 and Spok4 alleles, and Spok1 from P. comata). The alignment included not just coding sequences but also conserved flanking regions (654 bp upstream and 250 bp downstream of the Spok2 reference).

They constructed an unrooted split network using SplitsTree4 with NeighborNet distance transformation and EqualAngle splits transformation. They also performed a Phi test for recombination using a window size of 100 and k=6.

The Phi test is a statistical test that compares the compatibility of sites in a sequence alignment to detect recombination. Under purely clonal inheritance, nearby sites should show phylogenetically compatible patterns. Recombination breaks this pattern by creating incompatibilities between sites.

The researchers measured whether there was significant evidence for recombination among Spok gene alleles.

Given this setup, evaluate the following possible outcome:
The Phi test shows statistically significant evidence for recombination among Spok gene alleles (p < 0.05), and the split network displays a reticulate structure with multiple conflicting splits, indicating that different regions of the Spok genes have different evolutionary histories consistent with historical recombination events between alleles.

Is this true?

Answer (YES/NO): YES